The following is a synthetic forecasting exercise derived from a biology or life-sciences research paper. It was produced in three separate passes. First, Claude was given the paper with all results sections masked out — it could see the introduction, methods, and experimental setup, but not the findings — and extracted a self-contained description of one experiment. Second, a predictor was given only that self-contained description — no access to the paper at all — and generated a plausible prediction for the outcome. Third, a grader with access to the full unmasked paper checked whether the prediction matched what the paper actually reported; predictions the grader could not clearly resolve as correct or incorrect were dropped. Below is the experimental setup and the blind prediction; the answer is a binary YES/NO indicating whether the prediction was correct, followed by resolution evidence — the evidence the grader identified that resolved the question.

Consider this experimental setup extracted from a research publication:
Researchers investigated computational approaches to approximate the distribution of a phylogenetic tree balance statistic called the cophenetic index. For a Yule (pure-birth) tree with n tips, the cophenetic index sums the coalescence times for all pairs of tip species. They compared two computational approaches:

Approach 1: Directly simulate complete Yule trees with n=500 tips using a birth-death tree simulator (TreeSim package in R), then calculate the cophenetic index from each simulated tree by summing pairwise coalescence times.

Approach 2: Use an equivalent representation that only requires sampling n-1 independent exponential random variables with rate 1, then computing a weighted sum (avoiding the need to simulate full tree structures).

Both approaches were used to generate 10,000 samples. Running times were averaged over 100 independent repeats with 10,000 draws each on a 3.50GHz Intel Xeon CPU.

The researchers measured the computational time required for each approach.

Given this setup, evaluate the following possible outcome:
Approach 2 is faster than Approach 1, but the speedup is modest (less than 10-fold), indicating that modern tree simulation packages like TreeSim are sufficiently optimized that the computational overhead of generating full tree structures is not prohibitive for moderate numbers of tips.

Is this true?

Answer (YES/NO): NO